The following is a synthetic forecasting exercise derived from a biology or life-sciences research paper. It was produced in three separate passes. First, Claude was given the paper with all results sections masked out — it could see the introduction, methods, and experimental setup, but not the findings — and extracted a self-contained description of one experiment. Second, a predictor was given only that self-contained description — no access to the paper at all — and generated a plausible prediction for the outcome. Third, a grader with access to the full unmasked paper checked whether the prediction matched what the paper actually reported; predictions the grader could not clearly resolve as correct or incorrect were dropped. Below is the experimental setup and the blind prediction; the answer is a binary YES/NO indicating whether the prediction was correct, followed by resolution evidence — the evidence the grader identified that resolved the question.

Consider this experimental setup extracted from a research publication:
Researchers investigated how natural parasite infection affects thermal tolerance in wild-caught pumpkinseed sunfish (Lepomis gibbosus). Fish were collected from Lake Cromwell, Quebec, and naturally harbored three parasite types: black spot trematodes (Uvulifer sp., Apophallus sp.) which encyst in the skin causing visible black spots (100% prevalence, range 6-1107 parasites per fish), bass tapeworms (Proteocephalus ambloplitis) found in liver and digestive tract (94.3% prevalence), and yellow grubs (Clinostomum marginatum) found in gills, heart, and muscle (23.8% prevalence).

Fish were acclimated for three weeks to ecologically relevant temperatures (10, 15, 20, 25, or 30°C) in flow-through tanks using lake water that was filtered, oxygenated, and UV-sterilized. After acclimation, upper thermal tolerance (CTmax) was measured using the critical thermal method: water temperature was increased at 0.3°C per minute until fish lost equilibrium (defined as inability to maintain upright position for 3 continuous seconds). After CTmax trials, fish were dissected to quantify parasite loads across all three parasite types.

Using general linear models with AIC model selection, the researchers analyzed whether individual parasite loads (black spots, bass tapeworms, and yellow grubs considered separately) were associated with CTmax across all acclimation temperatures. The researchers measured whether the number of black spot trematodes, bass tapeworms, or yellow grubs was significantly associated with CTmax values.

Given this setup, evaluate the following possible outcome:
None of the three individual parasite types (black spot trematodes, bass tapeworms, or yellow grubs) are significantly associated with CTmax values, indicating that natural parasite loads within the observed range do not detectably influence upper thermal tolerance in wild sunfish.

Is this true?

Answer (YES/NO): NO